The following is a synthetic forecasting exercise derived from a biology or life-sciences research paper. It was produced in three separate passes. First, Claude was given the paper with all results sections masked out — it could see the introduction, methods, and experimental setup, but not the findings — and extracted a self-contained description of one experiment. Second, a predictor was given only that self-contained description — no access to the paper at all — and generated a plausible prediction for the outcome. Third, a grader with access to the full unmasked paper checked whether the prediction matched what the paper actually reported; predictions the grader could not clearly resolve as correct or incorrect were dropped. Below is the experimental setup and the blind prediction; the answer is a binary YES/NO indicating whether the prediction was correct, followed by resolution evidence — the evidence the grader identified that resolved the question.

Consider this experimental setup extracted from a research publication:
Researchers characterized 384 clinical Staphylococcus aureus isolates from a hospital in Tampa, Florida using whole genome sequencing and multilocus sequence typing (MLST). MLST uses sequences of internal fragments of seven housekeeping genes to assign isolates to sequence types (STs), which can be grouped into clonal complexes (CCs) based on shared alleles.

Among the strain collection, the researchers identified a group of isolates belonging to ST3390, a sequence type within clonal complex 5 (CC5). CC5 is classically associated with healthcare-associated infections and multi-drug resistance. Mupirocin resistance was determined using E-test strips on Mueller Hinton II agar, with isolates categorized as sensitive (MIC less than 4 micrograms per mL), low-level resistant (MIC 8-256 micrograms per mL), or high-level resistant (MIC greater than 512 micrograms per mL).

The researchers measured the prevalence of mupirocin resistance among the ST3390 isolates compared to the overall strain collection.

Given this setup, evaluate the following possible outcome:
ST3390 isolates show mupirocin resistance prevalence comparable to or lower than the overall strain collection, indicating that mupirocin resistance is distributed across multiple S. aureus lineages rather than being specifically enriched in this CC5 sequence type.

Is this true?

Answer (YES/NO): NO